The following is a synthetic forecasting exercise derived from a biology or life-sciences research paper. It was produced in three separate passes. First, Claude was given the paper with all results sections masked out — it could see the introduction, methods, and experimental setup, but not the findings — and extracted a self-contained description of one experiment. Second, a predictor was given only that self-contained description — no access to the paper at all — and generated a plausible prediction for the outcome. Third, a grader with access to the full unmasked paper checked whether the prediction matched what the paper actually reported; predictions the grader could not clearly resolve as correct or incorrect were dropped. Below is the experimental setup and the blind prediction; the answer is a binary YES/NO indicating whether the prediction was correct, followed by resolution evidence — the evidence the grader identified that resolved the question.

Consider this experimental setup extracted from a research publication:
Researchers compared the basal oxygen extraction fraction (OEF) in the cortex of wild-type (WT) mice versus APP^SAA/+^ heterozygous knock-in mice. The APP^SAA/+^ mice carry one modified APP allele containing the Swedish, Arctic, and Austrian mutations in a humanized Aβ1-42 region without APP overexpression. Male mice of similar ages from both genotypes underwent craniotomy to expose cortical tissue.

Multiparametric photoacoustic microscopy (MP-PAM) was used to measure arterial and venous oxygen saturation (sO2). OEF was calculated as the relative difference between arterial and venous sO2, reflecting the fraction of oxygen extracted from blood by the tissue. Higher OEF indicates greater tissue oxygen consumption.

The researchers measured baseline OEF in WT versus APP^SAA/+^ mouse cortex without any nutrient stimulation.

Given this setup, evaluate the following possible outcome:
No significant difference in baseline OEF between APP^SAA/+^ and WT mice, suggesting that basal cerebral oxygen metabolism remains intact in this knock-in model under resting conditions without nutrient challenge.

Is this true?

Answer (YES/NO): YES